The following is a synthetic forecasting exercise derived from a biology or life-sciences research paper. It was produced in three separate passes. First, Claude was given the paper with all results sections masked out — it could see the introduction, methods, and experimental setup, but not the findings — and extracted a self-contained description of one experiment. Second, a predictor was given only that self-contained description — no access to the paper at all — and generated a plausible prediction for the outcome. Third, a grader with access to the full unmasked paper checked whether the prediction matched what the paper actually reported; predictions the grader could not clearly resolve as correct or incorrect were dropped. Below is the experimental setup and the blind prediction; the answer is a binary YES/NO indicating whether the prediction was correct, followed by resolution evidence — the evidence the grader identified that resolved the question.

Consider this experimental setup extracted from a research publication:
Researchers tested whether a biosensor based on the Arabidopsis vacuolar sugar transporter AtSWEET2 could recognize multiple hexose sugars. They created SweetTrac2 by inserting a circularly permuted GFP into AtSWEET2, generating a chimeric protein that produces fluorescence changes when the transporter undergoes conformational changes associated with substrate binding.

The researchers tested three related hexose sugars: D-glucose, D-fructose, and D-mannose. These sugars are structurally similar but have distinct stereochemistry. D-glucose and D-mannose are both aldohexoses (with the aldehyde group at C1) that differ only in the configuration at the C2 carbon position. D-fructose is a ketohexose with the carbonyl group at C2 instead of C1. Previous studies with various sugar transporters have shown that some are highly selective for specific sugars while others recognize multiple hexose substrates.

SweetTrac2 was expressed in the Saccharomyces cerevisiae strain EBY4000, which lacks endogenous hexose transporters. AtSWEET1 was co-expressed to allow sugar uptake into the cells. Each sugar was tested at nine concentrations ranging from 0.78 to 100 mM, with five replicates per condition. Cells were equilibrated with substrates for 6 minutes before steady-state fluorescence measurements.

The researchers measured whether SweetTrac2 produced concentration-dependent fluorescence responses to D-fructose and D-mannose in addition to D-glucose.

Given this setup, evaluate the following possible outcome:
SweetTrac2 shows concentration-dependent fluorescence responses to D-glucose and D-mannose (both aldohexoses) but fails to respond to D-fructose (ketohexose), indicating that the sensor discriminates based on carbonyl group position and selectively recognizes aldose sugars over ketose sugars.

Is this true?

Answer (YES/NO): NO